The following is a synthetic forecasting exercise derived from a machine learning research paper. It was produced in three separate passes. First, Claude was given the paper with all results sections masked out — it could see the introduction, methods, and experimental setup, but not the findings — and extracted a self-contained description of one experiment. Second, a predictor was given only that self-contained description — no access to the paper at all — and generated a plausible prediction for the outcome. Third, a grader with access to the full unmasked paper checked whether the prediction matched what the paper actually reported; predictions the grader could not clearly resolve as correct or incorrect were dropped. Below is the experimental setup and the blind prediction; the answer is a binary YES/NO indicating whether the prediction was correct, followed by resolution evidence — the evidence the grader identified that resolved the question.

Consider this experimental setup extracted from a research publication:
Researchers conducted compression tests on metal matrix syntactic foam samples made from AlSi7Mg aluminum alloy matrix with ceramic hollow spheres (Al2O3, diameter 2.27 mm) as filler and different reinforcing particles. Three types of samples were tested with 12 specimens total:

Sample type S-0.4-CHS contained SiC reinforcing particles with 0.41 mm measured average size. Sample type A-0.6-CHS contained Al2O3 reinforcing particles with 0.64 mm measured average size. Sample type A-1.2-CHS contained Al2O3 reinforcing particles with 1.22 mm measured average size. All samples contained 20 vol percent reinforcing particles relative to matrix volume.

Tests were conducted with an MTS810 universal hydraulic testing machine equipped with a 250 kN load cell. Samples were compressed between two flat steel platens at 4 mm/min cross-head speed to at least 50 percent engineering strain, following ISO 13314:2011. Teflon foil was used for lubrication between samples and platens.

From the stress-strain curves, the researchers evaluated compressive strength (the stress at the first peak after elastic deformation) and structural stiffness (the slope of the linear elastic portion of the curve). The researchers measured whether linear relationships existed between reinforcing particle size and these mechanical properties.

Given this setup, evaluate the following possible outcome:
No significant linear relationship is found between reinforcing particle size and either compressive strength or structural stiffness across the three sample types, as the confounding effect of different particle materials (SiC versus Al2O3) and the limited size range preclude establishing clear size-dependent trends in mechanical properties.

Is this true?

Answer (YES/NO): NO